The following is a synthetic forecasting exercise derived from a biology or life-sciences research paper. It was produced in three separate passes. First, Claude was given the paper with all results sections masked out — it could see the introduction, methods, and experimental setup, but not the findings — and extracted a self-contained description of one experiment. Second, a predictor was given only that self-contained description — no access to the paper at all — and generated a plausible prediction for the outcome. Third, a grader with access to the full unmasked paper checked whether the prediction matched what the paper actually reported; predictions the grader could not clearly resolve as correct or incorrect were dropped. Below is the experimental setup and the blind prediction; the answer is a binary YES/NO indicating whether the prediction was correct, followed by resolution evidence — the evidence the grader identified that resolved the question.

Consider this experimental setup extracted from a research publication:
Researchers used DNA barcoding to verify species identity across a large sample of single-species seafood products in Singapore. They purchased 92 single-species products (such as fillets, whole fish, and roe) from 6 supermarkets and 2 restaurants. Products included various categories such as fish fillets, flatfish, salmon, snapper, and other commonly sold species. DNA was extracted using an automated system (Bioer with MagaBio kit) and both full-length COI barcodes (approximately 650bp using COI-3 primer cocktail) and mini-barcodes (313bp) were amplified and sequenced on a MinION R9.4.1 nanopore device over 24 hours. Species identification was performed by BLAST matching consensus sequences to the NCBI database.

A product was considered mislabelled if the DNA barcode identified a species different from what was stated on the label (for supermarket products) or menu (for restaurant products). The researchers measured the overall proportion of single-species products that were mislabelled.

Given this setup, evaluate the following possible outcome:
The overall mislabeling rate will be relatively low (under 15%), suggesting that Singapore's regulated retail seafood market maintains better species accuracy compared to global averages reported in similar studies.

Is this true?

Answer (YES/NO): YES